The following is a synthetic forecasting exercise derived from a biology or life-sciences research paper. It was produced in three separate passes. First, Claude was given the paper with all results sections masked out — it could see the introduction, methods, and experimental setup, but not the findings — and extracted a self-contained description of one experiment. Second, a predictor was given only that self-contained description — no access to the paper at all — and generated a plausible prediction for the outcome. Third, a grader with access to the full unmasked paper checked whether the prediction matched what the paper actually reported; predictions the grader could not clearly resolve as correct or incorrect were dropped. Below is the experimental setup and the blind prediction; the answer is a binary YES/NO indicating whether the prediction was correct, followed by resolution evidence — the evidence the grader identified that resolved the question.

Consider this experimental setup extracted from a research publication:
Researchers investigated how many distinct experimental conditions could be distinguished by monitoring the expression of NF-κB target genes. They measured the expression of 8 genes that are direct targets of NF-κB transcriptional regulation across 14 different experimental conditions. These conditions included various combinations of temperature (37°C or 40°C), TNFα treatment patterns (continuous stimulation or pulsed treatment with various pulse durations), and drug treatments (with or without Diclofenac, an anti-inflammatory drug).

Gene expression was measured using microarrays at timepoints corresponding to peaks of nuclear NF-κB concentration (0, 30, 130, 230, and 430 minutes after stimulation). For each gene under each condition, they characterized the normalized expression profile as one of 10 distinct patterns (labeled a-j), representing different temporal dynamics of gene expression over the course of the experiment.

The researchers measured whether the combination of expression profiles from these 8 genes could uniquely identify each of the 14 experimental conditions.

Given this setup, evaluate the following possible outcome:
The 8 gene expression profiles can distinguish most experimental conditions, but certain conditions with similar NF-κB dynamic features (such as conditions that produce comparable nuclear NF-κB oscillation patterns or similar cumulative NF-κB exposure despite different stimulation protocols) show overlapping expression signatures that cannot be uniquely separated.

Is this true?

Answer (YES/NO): NO